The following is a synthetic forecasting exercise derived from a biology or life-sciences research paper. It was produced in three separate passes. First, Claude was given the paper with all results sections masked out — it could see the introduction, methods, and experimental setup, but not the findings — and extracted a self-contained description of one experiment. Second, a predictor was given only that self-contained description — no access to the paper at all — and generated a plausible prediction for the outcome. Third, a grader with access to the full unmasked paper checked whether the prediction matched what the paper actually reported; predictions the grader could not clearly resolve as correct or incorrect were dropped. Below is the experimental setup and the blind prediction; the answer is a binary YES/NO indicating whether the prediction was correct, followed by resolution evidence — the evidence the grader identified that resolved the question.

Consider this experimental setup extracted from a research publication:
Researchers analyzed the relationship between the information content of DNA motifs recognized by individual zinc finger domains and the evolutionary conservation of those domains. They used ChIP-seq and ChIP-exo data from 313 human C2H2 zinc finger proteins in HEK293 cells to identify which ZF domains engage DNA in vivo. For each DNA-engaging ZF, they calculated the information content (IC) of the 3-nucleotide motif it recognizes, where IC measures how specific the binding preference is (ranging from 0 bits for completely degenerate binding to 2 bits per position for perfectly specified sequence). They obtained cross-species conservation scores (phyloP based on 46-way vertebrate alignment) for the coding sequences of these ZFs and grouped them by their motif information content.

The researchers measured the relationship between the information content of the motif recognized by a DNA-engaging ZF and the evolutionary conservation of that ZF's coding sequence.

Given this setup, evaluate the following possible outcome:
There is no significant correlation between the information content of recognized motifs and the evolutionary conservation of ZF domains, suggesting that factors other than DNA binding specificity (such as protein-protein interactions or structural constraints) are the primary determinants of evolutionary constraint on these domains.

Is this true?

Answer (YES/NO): NO